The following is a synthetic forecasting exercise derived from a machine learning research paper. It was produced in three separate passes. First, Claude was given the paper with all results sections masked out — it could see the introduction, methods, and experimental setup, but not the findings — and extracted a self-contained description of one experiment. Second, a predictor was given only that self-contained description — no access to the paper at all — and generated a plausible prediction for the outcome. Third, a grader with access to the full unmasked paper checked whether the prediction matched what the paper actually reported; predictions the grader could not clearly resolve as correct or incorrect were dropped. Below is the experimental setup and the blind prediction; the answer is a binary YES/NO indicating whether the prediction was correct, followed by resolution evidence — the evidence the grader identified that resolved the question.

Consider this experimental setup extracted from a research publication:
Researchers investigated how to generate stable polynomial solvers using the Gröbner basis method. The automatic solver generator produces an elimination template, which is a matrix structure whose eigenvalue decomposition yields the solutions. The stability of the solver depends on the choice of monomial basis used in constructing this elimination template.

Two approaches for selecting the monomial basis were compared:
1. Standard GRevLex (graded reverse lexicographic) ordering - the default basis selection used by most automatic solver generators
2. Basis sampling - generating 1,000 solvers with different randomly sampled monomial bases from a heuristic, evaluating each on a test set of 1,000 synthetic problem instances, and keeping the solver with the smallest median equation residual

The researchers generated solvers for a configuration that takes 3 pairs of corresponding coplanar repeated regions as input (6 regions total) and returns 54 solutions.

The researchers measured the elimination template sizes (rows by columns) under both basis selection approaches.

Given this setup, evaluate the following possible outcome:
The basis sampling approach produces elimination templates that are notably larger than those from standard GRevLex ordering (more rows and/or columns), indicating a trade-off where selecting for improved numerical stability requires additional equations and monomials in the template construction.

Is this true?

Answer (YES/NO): NO